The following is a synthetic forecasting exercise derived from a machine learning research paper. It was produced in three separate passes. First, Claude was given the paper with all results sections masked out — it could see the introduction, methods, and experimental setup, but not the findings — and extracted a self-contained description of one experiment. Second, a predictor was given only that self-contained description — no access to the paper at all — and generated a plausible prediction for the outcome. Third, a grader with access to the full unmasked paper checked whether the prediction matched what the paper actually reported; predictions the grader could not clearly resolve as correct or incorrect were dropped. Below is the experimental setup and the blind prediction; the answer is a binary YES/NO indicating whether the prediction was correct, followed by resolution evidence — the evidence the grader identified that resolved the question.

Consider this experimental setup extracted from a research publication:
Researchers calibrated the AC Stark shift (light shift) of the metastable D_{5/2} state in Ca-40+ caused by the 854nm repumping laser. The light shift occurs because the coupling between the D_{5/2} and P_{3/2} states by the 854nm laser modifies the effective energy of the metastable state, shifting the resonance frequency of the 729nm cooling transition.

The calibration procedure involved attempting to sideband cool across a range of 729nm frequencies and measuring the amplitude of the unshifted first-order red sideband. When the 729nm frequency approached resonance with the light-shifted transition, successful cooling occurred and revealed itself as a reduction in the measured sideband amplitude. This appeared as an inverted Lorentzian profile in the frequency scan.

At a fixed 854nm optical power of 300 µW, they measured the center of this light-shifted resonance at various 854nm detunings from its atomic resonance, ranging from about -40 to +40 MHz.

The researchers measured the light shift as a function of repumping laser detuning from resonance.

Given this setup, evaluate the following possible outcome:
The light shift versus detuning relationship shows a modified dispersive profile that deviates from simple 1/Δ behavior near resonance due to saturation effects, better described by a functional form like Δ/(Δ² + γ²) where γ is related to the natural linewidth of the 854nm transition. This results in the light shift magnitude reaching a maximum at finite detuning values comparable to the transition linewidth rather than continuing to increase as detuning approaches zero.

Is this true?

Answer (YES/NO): YES